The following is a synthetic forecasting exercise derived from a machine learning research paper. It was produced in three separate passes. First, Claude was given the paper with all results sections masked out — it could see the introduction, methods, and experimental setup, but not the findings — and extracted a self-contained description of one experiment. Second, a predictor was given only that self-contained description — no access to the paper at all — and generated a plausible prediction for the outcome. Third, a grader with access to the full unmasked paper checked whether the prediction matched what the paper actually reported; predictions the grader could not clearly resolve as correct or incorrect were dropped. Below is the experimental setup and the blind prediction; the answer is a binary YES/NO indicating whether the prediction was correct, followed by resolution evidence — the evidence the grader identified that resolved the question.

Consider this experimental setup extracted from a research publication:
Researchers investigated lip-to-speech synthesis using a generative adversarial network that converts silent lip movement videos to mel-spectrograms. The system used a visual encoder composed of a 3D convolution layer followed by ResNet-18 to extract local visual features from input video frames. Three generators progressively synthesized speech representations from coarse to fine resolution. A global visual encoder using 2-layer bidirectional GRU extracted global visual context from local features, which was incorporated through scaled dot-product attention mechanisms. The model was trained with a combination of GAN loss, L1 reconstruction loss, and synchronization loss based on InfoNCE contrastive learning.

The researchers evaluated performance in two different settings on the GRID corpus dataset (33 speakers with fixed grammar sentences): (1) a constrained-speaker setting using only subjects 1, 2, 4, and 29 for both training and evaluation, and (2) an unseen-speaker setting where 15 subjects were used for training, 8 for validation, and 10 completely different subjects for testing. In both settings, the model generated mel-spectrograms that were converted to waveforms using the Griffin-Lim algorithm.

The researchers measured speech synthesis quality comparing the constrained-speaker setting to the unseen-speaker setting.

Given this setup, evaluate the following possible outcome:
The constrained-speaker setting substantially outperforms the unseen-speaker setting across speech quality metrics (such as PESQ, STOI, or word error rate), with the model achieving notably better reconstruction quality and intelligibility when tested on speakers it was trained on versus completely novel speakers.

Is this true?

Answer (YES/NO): YES